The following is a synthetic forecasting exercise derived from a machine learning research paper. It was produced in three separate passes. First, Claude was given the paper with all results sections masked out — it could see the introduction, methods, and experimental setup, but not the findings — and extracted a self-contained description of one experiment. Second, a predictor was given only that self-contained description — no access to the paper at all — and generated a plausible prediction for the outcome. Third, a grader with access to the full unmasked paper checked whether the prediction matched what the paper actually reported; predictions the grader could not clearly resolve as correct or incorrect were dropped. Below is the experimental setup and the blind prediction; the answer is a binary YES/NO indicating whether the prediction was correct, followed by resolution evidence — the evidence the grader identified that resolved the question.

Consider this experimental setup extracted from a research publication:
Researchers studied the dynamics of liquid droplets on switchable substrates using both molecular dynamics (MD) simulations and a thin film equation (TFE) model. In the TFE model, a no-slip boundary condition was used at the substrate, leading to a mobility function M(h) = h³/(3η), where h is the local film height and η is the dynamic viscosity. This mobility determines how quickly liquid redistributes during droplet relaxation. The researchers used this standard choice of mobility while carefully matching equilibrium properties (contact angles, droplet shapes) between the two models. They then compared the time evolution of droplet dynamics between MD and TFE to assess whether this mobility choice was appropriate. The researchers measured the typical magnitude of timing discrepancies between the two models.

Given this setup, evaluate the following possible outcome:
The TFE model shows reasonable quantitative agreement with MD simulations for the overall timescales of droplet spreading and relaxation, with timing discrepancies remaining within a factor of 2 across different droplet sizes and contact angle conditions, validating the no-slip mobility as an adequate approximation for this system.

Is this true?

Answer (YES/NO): YES